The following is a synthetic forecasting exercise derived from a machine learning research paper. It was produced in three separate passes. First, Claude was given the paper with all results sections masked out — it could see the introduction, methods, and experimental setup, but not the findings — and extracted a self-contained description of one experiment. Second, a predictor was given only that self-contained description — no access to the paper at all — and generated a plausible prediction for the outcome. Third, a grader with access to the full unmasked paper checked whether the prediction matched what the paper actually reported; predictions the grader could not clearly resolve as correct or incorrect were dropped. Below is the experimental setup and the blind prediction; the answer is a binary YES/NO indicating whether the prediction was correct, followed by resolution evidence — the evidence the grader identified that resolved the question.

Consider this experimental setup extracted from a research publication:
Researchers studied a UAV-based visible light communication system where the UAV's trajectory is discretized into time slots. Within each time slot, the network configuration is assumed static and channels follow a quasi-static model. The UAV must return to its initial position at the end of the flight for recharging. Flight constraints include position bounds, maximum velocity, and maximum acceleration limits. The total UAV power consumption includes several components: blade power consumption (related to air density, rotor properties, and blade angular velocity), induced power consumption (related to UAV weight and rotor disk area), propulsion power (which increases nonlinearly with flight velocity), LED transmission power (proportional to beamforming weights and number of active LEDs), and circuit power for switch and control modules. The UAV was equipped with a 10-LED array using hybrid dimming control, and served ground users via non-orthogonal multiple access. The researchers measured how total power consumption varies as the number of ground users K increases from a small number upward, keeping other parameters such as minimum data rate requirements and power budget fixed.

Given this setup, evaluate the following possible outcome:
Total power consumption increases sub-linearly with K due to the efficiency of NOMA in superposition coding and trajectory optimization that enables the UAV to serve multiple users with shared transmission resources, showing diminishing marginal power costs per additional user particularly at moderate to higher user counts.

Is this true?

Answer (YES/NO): YES